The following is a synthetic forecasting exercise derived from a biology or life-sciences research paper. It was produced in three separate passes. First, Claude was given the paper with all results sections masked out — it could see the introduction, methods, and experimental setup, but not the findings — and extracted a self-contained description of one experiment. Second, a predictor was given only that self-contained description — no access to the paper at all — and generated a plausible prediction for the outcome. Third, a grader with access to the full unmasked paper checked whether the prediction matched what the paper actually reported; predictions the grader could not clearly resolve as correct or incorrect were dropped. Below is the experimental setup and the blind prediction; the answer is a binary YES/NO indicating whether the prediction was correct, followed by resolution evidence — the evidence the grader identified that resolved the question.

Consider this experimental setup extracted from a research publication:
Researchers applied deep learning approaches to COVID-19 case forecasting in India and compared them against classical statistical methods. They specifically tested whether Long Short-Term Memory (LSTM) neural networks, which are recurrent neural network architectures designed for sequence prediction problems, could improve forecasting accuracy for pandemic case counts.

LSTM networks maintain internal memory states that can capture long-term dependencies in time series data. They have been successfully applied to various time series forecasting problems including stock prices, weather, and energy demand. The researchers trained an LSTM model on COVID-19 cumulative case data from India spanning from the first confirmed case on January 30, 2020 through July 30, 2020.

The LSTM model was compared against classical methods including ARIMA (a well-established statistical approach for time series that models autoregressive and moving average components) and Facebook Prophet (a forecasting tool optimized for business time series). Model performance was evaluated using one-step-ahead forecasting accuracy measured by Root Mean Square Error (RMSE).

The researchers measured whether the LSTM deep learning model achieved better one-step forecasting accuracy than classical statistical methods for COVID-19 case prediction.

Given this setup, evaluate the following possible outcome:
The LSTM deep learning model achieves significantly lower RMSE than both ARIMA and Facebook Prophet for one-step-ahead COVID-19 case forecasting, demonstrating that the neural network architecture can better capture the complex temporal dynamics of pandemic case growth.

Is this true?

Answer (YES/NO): NO